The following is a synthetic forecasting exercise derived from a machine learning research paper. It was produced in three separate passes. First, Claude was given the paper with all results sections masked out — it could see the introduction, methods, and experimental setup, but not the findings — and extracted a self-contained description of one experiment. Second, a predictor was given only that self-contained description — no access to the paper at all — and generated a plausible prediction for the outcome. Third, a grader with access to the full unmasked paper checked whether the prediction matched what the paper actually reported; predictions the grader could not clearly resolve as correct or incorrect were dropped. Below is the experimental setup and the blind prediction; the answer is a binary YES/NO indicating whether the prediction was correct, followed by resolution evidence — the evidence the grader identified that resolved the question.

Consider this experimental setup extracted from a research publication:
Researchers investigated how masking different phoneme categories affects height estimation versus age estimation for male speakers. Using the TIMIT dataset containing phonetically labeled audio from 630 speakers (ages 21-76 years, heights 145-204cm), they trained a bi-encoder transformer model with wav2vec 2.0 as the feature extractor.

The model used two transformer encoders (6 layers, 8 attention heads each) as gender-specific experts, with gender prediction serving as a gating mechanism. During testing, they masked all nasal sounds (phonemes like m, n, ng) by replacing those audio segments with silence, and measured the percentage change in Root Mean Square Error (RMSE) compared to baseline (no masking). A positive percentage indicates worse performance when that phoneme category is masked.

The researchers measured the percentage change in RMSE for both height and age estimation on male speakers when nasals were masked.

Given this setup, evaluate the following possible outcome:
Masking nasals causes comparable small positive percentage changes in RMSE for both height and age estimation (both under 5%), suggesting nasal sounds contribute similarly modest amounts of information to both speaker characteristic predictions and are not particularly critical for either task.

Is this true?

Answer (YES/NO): NO